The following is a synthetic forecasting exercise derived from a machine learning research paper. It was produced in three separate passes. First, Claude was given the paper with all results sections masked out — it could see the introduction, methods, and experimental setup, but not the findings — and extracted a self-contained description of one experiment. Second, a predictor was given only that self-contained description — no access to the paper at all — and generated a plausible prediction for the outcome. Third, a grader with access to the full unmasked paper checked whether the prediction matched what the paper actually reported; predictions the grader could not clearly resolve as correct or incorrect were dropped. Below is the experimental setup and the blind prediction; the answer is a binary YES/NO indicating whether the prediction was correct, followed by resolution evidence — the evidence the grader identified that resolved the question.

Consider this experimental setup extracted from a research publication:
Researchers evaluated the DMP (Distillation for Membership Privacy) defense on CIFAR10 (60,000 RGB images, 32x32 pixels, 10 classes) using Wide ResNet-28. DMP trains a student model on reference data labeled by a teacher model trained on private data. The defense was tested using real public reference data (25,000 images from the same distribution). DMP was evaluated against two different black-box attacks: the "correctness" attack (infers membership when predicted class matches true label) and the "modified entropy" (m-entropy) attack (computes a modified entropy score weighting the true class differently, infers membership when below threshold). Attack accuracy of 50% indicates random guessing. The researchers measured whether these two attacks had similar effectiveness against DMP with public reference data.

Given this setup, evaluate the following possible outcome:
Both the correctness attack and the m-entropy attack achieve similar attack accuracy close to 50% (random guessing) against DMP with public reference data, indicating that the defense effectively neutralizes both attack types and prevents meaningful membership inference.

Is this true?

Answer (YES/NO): YES